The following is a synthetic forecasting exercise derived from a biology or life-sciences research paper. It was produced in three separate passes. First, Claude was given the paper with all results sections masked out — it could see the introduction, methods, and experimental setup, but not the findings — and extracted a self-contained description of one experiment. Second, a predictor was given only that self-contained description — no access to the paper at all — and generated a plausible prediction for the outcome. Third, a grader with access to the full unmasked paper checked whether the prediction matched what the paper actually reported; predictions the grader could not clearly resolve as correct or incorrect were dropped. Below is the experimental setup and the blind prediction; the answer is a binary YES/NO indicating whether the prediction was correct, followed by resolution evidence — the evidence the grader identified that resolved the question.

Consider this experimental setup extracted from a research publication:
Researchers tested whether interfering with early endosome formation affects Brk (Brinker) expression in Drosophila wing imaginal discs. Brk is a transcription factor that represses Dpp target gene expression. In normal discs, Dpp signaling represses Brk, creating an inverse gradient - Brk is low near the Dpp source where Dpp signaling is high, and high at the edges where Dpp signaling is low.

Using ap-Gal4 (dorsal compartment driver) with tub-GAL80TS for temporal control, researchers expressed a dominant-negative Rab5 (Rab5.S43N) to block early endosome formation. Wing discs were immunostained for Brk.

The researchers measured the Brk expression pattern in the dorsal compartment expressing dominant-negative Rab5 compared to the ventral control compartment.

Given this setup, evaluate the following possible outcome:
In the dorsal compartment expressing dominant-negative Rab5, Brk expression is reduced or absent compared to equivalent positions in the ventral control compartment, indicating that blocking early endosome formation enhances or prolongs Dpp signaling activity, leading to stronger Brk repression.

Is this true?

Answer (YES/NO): YES